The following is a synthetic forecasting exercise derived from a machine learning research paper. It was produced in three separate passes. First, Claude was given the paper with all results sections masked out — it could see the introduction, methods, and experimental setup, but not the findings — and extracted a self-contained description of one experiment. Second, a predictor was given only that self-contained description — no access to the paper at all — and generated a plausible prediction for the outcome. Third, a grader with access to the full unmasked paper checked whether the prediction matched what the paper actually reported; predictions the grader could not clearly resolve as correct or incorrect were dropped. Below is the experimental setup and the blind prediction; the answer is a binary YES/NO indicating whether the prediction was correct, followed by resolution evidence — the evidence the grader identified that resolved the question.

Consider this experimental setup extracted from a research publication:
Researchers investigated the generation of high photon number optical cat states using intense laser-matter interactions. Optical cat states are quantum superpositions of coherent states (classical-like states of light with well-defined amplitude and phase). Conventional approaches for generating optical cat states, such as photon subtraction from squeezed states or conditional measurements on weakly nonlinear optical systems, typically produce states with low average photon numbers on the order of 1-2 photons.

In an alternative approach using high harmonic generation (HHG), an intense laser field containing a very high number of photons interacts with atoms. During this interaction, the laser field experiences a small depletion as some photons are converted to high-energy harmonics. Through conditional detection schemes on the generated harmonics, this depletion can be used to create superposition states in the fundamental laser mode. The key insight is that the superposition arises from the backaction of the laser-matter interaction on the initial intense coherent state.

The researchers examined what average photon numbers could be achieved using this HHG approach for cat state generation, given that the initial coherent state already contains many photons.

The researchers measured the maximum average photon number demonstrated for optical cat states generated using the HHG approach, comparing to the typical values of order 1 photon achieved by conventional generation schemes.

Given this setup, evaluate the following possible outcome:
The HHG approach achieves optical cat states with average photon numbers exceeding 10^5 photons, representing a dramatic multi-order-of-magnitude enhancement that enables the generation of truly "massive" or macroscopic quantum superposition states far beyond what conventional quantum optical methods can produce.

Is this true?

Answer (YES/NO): NO